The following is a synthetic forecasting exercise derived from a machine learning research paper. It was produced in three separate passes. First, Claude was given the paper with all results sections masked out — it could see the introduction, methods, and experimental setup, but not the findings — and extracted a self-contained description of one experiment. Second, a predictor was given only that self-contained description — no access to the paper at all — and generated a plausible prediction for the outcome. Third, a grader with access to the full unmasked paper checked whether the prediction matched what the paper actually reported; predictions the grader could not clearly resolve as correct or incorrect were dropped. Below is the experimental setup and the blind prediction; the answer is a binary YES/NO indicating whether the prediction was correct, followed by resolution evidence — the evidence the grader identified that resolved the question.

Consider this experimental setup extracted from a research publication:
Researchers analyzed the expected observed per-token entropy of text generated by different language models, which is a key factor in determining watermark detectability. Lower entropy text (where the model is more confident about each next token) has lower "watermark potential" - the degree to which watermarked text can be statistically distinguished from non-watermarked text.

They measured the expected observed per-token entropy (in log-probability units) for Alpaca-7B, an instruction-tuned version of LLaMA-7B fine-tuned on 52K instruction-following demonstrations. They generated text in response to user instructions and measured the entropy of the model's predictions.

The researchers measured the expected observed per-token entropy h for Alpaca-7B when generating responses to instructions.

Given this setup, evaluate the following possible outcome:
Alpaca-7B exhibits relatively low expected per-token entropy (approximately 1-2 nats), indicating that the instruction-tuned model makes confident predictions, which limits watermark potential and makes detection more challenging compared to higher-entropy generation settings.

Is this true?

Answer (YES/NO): NO